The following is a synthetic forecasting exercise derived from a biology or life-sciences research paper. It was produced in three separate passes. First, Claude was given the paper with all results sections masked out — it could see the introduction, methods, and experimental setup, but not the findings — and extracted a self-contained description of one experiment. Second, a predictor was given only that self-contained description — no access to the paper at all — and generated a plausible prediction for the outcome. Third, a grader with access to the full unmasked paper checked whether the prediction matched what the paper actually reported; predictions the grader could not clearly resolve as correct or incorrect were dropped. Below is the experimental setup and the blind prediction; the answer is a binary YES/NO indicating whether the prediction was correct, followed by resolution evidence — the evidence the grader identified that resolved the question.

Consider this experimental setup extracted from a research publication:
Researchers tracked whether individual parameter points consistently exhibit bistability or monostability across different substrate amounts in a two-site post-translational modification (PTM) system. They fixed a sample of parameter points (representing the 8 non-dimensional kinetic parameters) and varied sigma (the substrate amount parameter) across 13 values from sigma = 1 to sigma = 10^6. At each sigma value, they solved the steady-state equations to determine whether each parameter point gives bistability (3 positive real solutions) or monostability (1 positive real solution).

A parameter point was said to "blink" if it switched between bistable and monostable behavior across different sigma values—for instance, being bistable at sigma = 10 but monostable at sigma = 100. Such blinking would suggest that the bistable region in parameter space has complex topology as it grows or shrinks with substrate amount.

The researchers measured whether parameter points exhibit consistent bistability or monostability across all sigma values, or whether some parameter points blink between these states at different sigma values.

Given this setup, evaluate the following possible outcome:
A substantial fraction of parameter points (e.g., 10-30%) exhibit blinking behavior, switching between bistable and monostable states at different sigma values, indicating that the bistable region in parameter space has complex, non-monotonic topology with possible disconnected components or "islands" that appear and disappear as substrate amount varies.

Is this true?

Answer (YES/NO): NO